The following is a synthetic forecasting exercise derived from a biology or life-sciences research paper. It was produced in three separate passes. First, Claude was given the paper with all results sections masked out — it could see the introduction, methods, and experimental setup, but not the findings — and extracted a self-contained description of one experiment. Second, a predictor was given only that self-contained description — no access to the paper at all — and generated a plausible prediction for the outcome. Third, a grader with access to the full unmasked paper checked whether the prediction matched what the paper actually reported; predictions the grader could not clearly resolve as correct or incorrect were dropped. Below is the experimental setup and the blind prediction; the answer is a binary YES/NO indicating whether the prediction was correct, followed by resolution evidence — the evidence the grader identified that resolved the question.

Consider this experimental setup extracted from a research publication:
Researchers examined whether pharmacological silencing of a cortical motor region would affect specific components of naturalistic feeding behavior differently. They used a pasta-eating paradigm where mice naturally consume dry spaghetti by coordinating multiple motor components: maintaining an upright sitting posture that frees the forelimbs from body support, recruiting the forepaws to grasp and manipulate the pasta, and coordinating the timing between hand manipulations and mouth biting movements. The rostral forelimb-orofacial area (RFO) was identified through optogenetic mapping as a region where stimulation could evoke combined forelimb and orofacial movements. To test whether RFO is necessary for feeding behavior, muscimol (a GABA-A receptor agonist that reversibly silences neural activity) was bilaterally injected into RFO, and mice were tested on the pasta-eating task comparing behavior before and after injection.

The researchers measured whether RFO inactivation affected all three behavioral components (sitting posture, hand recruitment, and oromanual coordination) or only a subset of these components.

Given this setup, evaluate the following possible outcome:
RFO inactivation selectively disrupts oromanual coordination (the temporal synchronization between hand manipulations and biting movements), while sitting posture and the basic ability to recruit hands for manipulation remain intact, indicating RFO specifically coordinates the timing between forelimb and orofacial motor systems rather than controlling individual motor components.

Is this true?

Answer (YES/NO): NO